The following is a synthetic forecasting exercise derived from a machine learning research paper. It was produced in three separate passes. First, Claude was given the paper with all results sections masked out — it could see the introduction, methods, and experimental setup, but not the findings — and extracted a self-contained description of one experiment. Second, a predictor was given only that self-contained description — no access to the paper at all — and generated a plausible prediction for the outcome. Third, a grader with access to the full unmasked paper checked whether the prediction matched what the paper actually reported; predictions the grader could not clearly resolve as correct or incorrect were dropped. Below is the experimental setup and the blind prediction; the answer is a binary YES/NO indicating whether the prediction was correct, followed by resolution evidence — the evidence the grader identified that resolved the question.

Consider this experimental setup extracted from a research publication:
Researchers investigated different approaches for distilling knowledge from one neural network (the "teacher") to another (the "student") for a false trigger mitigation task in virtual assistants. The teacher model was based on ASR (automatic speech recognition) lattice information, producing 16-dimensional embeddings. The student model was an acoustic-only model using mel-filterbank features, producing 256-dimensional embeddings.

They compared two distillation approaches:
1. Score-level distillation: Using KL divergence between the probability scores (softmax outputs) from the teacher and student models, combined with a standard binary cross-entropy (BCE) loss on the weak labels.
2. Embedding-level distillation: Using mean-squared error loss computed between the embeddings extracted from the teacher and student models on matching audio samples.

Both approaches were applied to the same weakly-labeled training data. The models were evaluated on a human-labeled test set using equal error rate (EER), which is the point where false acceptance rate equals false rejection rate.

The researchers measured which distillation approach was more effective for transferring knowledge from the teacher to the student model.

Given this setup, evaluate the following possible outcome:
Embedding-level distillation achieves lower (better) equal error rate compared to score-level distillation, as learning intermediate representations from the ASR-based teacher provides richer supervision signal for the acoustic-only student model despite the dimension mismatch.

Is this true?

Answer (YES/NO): NO